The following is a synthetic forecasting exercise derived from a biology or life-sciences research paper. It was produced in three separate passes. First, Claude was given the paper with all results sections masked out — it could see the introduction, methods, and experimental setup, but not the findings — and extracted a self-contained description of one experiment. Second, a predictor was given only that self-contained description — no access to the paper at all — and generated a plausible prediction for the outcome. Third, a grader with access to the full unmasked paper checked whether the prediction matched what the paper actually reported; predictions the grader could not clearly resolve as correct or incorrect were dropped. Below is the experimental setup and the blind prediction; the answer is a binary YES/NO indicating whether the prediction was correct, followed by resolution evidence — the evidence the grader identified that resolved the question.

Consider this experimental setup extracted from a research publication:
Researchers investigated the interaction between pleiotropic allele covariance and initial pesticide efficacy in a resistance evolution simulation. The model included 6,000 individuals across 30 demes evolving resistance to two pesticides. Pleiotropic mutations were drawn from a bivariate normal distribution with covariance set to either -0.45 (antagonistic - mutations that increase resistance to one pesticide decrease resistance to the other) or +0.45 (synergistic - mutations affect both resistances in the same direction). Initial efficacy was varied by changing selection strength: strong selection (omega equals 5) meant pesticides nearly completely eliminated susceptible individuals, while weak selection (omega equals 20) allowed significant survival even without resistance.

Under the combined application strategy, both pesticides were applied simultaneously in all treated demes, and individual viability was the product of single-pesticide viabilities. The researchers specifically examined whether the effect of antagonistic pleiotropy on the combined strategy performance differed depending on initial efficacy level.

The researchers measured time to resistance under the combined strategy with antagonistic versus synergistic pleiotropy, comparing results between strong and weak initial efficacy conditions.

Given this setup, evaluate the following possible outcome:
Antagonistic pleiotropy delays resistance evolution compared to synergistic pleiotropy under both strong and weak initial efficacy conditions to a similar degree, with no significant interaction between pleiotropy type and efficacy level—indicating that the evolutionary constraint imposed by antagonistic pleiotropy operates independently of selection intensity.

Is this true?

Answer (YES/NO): NO